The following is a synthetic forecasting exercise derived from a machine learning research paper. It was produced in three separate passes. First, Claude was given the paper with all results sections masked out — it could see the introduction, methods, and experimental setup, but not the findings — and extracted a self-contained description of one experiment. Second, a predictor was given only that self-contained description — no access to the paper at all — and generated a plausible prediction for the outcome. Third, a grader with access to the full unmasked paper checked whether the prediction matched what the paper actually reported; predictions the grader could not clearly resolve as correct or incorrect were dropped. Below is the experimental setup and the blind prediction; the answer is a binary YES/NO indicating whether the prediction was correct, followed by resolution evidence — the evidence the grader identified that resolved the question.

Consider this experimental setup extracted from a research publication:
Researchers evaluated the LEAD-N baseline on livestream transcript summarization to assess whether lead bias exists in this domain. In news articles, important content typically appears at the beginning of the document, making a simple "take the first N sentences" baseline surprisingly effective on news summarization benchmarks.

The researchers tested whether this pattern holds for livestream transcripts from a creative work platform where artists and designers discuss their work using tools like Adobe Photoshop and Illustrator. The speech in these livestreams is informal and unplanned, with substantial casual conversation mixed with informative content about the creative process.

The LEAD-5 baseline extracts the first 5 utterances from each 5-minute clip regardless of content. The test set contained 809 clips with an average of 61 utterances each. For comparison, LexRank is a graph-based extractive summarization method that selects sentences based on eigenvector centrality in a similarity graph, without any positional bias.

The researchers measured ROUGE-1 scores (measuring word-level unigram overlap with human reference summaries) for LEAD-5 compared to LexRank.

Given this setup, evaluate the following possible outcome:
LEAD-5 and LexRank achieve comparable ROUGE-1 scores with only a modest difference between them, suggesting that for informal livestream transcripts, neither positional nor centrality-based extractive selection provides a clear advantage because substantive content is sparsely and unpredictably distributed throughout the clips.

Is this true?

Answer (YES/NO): NO